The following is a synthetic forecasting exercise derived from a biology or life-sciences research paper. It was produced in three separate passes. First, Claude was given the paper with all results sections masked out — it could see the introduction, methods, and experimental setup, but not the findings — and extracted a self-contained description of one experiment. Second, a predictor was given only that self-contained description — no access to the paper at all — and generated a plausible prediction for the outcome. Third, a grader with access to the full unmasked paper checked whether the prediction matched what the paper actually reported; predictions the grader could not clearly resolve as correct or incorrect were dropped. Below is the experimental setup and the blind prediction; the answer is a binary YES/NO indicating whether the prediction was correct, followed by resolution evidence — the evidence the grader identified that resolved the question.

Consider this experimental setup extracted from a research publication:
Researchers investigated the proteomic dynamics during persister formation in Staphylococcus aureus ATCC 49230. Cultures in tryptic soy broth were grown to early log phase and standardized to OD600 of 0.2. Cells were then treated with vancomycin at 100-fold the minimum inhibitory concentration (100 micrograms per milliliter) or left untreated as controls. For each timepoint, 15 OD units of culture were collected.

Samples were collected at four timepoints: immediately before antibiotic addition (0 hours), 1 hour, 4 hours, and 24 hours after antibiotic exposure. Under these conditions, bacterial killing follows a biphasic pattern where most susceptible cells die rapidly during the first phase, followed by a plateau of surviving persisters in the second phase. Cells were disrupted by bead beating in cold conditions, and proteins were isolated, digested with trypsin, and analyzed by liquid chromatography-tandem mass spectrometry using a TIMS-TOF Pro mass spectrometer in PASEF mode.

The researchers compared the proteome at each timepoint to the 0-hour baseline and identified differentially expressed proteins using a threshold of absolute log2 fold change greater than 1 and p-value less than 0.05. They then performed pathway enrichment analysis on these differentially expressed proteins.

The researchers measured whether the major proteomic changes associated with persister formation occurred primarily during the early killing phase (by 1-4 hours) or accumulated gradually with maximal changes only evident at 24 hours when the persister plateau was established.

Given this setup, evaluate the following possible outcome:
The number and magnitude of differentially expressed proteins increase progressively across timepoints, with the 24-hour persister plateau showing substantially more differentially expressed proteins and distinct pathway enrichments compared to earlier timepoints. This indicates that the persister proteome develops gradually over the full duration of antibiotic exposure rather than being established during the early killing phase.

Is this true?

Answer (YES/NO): NO